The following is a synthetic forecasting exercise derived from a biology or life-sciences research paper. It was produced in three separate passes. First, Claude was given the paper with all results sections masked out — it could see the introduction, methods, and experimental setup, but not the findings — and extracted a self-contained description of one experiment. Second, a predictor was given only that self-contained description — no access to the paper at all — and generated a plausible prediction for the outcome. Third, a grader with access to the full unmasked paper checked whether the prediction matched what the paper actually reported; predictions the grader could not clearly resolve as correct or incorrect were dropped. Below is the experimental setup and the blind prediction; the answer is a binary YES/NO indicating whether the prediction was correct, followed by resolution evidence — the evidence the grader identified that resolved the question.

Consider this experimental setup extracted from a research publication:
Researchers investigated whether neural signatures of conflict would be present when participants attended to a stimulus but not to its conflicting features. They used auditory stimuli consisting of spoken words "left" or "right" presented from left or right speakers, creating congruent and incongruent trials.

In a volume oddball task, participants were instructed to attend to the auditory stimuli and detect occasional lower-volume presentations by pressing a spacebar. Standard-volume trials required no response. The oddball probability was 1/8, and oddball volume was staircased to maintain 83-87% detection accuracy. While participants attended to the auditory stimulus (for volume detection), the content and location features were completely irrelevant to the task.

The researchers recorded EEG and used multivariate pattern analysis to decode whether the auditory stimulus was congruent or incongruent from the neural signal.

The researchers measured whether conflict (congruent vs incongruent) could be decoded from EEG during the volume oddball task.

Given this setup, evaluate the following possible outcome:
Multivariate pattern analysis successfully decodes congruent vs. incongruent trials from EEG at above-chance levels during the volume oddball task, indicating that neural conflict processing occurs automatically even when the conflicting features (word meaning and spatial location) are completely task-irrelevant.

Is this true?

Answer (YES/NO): NO